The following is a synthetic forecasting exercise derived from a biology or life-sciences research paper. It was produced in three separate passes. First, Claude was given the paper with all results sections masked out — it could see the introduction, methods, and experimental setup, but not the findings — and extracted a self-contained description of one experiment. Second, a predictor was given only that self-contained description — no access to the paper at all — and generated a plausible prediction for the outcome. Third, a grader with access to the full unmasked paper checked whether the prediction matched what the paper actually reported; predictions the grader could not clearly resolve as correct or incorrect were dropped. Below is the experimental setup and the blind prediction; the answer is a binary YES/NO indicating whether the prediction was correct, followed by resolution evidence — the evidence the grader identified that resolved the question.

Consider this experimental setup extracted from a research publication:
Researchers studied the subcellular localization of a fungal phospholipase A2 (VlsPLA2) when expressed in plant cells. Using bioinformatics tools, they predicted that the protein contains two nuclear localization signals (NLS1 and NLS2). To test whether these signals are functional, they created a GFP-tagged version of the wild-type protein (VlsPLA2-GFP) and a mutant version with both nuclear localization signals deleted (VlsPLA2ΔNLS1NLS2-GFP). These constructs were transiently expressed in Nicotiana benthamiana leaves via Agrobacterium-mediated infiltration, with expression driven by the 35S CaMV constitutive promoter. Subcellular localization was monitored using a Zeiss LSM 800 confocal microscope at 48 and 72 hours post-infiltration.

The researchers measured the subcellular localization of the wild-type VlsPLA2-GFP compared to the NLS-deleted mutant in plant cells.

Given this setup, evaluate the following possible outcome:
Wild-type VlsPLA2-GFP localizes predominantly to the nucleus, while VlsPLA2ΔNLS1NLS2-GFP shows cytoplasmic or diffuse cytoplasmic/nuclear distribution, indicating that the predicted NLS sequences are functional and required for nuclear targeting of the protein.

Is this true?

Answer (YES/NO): YES